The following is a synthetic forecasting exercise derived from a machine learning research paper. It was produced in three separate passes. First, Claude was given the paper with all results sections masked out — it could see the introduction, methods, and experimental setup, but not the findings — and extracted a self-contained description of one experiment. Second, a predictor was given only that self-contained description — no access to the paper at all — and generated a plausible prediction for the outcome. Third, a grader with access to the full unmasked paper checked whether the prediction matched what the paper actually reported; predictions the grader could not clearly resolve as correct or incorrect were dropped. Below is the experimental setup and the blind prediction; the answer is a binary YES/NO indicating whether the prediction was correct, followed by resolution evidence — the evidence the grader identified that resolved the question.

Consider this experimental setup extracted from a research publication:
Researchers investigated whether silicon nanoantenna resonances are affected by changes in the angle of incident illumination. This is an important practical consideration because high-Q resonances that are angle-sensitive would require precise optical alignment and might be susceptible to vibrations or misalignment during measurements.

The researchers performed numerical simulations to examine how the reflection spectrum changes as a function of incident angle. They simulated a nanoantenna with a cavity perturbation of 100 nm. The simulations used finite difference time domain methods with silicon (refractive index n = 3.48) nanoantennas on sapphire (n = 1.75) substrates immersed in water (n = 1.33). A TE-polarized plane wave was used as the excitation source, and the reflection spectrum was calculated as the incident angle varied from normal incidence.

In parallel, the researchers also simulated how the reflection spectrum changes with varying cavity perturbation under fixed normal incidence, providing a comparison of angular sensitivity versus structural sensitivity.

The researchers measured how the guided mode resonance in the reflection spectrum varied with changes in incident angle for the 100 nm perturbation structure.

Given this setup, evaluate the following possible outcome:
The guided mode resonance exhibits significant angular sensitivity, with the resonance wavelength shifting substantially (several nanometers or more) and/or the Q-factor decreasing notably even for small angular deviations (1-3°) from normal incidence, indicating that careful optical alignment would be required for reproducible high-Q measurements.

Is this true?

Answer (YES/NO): NO